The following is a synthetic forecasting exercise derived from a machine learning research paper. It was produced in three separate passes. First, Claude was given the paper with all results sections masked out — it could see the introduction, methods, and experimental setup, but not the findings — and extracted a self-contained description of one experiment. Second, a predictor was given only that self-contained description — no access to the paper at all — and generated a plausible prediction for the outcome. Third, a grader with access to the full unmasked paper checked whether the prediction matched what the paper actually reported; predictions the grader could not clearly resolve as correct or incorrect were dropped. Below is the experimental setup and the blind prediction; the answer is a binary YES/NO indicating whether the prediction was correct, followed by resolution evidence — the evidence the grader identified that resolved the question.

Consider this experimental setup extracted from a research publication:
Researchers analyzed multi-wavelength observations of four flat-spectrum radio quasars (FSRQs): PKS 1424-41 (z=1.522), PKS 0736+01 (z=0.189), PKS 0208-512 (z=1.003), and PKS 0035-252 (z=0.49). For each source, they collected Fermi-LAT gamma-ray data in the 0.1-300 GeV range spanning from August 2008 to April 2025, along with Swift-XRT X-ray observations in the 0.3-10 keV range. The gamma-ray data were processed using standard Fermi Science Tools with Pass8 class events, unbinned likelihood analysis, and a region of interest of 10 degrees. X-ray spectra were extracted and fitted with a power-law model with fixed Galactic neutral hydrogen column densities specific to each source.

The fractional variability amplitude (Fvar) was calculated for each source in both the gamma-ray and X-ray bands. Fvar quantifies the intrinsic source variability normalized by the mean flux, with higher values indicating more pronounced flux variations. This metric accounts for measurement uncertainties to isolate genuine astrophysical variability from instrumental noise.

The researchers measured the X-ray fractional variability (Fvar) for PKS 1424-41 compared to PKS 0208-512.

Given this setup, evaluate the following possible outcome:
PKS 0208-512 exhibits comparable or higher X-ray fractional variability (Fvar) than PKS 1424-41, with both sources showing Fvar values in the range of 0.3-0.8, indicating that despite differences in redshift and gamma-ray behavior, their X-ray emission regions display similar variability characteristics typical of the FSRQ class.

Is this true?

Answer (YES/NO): NO